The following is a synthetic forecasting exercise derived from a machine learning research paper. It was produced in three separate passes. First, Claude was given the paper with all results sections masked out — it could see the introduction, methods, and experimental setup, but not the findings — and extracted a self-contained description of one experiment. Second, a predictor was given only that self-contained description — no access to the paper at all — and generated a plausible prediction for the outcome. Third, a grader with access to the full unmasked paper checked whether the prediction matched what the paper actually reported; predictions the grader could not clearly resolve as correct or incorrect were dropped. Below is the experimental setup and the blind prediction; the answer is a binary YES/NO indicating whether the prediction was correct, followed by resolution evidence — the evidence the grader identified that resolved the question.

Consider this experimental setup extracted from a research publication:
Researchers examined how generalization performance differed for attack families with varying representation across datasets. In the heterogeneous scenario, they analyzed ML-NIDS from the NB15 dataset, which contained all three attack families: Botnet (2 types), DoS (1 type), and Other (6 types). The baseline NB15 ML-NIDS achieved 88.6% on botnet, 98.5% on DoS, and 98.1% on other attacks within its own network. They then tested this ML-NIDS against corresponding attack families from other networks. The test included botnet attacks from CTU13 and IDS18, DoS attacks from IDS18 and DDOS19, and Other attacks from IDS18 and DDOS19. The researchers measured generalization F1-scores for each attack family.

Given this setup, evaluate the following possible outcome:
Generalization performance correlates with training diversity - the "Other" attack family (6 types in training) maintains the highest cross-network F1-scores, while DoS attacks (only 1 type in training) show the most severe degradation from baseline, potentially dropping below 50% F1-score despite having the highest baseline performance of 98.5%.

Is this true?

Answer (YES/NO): YES